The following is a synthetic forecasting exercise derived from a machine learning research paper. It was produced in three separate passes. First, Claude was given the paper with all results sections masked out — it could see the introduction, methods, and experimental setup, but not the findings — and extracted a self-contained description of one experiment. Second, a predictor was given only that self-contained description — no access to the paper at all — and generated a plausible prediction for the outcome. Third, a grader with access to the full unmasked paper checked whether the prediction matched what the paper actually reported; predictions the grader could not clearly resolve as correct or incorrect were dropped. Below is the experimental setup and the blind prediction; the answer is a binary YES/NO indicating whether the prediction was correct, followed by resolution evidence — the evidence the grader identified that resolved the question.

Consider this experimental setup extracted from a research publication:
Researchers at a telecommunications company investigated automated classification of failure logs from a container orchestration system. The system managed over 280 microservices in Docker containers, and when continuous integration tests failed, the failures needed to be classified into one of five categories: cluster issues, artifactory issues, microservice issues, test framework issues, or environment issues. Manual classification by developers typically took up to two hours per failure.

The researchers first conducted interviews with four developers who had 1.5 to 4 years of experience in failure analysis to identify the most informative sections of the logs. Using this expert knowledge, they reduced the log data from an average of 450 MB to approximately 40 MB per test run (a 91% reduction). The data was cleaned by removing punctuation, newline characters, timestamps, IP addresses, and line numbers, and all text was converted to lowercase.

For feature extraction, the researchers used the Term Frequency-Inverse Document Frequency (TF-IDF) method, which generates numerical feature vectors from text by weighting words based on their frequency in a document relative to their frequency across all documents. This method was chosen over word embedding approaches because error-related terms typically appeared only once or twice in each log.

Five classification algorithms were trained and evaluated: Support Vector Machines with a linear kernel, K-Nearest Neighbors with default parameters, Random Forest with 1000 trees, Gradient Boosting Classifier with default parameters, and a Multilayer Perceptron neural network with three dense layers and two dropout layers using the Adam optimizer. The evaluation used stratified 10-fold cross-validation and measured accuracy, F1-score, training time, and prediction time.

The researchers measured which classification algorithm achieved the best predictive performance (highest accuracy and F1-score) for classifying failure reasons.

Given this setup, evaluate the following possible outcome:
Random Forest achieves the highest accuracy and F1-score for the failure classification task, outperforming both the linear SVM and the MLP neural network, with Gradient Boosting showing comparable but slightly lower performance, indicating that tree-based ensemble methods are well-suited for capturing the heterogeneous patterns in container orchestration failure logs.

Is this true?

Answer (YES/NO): NO